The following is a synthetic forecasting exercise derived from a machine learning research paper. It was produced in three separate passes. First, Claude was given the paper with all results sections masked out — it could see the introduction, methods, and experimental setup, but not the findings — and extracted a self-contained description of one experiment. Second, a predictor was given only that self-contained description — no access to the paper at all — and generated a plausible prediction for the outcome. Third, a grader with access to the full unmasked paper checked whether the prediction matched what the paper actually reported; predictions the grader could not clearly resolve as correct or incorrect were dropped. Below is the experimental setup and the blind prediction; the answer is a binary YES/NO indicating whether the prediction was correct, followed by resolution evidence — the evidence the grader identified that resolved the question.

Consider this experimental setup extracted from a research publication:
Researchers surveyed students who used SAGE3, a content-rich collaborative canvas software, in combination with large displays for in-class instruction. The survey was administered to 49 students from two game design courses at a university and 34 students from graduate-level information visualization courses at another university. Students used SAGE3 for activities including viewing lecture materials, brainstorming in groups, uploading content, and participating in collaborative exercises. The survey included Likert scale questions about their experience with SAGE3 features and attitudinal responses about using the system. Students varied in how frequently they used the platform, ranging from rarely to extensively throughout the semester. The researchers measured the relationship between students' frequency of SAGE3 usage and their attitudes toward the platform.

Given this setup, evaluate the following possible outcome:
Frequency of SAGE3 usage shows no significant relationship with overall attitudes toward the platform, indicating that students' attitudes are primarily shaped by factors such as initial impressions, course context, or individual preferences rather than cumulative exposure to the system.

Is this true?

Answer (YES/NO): NO